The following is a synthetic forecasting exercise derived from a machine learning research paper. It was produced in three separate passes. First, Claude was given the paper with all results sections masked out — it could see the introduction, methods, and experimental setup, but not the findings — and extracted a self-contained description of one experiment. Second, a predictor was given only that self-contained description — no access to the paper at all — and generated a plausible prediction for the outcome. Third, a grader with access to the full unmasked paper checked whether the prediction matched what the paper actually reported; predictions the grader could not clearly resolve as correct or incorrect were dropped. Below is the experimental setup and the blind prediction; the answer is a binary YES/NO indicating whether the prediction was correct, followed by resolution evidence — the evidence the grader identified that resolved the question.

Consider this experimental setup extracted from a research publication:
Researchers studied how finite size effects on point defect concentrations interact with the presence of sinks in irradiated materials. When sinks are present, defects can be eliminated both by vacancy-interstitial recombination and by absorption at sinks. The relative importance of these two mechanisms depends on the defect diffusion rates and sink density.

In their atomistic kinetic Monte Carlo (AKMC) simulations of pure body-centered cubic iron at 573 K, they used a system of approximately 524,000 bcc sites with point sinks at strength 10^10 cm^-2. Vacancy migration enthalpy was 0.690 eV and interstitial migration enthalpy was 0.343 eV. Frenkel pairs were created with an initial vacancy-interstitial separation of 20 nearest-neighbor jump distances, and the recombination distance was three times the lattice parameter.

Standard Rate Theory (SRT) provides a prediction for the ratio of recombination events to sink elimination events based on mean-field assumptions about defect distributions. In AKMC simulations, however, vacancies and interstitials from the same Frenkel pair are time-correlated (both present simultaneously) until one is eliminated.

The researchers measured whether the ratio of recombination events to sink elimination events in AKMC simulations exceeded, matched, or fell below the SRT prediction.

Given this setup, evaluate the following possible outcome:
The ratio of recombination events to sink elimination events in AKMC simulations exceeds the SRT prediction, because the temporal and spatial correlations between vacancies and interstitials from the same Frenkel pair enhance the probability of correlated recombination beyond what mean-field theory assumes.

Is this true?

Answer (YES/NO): YES